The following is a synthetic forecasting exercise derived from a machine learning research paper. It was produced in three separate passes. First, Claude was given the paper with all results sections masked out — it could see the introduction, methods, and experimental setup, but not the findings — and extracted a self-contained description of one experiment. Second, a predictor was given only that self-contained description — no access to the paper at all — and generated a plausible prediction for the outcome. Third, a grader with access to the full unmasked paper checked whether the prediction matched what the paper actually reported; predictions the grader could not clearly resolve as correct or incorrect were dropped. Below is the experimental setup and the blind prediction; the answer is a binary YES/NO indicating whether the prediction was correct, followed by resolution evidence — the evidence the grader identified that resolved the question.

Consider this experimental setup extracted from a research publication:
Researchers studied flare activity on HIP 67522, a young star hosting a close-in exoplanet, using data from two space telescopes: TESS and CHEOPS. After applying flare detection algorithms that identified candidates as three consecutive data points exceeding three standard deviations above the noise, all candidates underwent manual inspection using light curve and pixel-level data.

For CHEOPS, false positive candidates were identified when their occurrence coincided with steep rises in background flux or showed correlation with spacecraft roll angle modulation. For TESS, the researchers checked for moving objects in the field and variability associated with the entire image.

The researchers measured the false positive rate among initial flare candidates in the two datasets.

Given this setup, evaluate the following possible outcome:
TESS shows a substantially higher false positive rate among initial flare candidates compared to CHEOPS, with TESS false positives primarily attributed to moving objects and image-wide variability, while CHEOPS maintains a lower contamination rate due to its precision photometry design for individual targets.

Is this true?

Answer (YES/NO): NO